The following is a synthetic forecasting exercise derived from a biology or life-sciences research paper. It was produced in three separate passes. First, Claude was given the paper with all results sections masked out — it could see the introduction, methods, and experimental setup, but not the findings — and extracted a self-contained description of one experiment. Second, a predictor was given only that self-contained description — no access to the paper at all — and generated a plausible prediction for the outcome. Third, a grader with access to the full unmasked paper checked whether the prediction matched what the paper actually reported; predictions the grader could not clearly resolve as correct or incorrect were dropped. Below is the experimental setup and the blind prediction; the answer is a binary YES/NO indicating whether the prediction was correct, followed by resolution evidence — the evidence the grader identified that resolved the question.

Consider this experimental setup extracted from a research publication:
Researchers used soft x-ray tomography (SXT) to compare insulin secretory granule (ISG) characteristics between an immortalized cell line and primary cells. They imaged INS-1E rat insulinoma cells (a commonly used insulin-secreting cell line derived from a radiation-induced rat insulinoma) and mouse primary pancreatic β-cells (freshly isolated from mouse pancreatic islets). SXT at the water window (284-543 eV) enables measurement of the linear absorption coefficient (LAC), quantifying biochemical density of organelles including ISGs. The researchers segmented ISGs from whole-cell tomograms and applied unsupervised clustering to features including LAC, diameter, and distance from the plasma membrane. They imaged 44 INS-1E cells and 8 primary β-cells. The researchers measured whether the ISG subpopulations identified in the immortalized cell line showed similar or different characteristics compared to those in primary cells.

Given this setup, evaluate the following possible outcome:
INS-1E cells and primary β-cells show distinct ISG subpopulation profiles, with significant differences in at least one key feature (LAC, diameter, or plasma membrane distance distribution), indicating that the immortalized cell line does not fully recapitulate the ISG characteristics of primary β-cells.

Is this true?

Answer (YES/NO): NO